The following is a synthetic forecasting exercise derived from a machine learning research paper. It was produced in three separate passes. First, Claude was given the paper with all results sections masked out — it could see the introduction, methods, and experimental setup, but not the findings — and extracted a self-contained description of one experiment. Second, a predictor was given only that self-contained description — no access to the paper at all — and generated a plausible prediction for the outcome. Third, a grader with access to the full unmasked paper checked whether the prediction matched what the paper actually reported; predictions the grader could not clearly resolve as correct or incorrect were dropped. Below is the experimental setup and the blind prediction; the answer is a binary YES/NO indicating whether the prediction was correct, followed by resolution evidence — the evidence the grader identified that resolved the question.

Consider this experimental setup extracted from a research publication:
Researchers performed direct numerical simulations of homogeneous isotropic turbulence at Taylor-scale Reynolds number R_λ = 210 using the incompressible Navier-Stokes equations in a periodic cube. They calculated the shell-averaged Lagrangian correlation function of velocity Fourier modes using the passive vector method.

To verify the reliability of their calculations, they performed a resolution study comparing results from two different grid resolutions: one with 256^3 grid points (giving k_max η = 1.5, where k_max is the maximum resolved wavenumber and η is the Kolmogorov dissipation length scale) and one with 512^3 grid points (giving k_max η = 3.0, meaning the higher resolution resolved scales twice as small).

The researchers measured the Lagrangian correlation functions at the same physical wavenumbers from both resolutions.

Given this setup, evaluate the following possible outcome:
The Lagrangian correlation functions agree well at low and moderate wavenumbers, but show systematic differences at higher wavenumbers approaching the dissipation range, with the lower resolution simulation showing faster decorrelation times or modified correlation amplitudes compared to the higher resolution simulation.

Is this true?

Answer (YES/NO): NO